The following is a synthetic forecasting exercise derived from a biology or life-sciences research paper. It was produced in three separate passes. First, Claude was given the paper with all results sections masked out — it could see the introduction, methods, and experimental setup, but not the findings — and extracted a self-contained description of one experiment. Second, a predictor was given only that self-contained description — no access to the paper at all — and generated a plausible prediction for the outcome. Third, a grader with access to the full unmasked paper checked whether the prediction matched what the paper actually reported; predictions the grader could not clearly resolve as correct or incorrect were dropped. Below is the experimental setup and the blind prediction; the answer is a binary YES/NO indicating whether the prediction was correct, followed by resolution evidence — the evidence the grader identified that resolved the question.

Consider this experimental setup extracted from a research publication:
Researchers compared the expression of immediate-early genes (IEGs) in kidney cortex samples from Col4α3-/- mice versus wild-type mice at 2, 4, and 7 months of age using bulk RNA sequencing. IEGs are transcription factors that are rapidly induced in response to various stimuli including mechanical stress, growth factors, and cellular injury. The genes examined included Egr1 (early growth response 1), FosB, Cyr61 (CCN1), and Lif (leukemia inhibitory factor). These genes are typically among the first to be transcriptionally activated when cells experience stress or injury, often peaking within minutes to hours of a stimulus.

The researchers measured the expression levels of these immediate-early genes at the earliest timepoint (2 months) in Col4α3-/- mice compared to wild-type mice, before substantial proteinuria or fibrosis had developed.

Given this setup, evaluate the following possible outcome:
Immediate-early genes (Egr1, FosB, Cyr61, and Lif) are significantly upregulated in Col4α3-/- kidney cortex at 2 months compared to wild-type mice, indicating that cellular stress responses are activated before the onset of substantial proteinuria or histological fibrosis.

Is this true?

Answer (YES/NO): NO